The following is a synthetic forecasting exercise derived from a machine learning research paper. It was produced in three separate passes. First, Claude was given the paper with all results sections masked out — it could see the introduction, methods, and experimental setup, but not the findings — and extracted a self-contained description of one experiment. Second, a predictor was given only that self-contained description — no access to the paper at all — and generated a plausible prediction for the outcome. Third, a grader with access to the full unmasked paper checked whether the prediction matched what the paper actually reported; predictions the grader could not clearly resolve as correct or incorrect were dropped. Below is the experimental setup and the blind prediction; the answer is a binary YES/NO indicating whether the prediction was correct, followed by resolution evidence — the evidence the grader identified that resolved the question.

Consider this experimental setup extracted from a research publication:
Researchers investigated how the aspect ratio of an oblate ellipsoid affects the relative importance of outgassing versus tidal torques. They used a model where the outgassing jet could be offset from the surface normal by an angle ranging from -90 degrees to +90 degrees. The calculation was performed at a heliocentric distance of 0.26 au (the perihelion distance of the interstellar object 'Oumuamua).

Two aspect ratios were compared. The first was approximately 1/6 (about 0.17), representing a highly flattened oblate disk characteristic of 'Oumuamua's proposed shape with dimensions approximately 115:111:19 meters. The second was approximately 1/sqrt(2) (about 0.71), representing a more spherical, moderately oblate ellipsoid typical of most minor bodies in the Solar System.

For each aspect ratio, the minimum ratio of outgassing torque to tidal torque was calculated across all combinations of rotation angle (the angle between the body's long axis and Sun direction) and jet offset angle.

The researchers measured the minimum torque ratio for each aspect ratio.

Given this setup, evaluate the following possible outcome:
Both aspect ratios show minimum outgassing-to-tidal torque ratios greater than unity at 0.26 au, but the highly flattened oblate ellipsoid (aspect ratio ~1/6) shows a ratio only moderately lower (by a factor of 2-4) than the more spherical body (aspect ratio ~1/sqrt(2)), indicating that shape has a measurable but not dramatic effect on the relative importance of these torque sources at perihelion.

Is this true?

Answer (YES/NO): NO